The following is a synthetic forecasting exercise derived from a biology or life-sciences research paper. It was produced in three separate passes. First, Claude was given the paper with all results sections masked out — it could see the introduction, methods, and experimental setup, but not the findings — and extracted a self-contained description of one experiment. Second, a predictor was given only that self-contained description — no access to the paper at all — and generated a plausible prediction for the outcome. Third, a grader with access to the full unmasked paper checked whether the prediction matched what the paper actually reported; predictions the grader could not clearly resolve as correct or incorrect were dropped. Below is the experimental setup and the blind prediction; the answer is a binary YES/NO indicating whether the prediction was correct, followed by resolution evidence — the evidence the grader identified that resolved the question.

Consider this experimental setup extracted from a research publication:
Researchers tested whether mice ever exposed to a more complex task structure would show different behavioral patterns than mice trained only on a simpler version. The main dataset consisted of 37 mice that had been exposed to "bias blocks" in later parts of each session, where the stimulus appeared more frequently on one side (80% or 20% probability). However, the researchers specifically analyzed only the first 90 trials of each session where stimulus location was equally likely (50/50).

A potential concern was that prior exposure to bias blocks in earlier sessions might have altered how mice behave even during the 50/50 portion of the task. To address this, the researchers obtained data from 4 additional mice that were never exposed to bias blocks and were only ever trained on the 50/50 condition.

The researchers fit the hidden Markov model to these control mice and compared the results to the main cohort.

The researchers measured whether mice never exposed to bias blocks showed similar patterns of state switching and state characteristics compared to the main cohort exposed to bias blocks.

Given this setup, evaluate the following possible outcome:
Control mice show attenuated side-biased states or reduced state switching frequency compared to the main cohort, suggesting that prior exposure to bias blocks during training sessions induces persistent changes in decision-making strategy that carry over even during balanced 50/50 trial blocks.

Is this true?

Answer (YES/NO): NO